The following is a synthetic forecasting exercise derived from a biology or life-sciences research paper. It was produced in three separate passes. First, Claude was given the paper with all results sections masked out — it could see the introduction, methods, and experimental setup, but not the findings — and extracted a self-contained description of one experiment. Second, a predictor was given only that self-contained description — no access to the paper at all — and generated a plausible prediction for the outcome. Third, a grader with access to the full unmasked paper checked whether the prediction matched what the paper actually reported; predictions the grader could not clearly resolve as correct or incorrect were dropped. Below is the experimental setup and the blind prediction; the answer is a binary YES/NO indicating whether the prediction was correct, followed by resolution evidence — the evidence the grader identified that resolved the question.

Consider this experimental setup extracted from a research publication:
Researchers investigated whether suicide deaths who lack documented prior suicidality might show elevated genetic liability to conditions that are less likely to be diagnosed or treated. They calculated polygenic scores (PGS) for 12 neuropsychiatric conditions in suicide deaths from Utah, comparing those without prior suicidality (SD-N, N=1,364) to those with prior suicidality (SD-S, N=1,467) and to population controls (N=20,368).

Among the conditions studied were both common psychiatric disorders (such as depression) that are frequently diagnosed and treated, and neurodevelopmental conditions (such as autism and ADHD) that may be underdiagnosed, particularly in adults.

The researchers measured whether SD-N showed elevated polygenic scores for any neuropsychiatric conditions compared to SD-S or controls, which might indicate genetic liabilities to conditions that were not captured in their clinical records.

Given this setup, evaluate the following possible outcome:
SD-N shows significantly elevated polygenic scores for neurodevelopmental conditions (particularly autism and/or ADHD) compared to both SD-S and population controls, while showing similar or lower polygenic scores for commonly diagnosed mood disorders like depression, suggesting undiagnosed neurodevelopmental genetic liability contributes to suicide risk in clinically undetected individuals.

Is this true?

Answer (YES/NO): NO